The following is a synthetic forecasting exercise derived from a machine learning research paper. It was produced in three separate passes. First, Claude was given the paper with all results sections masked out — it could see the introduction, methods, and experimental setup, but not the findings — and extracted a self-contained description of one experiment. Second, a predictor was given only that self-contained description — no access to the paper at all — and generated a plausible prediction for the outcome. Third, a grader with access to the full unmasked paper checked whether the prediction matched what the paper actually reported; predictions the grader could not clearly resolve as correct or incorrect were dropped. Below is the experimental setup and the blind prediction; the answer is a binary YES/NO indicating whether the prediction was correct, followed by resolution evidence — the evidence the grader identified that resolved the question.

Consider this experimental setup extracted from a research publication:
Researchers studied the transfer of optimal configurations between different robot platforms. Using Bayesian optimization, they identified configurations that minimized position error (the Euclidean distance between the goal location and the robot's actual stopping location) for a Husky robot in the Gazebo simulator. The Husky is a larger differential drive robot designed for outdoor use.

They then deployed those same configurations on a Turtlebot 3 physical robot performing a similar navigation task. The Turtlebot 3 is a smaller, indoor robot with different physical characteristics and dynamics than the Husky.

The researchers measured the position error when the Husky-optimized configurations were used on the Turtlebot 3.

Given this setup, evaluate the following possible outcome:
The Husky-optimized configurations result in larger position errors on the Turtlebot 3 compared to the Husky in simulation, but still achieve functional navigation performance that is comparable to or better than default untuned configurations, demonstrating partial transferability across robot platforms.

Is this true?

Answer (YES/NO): NO